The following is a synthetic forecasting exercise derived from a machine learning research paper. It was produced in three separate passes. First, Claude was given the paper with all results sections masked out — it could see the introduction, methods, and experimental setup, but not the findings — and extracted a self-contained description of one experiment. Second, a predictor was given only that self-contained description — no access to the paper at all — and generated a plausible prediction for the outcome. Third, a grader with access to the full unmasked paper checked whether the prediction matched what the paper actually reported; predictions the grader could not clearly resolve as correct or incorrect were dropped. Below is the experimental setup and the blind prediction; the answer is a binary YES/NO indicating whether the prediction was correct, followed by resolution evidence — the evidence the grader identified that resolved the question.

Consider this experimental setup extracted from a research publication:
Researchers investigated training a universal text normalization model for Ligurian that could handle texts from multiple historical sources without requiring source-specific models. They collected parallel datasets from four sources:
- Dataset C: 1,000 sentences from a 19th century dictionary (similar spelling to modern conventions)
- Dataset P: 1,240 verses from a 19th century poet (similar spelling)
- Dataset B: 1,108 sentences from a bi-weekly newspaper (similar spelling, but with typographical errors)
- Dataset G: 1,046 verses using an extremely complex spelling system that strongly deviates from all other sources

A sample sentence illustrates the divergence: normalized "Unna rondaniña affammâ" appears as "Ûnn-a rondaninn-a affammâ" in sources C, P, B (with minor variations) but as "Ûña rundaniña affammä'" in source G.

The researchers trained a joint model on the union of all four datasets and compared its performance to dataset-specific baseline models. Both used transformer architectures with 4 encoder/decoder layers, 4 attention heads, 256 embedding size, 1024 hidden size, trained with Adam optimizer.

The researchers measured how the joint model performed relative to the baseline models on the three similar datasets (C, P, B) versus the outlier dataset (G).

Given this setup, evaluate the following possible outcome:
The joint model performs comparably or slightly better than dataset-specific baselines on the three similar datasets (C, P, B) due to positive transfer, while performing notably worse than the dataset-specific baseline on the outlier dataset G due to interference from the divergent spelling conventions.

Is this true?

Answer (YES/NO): NO